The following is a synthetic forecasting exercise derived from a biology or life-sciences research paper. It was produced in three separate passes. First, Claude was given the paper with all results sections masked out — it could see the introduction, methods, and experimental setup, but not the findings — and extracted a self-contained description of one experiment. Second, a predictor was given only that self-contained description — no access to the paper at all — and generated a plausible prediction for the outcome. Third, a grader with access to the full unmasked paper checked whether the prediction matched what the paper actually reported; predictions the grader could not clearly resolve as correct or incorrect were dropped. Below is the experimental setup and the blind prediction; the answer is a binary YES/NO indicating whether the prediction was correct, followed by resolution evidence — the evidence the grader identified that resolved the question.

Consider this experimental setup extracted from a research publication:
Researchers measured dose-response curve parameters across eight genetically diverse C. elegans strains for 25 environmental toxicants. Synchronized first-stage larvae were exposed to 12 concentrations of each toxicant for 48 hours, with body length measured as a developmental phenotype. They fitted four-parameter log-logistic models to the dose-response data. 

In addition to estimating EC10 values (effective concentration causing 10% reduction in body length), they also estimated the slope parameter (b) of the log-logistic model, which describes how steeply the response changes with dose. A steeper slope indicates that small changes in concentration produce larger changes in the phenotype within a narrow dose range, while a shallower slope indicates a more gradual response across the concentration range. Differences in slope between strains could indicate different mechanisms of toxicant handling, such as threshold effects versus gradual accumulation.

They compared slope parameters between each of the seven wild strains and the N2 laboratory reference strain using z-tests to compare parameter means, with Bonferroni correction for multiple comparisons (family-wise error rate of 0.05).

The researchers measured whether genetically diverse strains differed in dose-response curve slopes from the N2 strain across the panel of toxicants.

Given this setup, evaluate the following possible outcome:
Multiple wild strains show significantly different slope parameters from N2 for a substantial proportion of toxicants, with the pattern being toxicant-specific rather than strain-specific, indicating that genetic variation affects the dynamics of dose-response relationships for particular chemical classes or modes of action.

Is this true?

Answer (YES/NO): NO